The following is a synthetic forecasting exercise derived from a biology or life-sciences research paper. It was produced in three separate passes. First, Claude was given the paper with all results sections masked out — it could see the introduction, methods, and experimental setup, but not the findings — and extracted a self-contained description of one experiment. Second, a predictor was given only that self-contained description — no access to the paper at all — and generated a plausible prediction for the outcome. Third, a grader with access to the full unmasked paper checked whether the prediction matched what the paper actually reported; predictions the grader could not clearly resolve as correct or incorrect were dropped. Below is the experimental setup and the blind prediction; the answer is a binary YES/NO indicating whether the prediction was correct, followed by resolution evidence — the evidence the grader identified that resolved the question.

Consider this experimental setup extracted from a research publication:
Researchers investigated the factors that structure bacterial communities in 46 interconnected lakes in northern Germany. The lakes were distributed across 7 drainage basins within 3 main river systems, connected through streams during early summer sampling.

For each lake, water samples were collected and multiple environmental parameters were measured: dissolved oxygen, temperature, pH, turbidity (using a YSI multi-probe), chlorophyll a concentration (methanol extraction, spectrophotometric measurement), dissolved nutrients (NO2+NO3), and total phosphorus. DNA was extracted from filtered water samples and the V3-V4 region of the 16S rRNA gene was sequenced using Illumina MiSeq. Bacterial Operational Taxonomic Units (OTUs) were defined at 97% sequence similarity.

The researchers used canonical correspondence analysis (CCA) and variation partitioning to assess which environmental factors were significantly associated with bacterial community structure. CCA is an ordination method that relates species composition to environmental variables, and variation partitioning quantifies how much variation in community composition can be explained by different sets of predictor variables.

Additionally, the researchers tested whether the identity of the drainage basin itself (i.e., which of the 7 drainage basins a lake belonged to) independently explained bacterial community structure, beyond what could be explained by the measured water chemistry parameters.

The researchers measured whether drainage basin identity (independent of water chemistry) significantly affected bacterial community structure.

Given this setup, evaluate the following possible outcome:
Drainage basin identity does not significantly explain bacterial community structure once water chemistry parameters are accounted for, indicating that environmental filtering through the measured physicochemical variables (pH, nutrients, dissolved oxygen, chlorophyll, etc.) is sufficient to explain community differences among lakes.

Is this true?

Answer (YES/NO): YES